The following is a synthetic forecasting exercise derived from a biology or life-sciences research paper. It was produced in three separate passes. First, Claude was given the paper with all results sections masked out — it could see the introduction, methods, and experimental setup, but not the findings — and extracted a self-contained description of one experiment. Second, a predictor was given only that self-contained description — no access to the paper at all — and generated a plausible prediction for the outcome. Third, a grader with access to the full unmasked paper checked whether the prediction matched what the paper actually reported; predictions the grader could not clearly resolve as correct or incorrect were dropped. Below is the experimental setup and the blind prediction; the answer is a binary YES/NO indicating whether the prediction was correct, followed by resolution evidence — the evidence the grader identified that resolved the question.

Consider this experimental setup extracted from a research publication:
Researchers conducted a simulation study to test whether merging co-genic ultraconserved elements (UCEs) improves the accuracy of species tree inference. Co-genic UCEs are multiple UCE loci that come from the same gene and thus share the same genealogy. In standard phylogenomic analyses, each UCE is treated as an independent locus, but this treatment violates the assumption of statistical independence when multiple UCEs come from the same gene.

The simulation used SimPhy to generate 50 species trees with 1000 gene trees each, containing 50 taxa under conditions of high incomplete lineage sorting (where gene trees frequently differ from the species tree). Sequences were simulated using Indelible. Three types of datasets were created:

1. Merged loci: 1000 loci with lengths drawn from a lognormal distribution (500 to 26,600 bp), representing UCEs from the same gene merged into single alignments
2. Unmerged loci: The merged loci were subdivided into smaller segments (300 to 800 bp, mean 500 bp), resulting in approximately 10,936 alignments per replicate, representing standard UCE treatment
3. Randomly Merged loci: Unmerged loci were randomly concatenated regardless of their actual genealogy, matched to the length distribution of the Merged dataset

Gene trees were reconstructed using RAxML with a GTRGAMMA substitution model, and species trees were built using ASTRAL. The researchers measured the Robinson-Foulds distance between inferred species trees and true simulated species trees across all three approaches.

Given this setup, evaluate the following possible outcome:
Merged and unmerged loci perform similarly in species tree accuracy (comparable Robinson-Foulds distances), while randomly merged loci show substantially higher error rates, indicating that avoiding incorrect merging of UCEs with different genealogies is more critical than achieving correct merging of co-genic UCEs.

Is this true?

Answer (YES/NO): NO